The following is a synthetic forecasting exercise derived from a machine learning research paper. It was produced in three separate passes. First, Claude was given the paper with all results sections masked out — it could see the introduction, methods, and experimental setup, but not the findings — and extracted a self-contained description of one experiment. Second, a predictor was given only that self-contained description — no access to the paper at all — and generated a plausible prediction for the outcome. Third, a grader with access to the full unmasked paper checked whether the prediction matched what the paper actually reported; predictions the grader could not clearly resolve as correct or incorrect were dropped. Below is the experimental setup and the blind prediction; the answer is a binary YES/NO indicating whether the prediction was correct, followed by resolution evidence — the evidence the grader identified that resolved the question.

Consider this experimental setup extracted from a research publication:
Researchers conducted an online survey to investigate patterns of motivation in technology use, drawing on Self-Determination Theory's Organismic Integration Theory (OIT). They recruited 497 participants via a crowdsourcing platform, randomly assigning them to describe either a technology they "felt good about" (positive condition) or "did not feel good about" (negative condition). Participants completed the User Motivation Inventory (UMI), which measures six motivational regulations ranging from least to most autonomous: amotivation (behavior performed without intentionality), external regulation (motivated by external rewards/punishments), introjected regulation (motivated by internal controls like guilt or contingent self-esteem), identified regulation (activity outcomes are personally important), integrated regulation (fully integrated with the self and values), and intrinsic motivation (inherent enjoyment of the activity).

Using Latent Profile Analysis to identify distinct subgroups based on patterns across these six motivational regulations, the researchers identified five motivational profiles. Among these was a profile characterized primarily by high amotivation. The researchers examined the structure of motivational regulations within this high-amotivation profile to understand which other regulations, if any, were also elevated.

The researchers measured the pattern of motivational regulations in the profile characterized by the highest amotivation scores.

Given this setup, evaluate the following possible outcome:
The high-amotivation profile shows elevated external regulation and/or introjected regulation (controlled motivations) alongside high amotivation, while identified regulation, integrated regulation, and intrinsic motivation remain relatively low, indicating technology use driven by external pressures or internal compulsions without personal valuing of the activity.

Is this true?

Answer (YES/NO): NO